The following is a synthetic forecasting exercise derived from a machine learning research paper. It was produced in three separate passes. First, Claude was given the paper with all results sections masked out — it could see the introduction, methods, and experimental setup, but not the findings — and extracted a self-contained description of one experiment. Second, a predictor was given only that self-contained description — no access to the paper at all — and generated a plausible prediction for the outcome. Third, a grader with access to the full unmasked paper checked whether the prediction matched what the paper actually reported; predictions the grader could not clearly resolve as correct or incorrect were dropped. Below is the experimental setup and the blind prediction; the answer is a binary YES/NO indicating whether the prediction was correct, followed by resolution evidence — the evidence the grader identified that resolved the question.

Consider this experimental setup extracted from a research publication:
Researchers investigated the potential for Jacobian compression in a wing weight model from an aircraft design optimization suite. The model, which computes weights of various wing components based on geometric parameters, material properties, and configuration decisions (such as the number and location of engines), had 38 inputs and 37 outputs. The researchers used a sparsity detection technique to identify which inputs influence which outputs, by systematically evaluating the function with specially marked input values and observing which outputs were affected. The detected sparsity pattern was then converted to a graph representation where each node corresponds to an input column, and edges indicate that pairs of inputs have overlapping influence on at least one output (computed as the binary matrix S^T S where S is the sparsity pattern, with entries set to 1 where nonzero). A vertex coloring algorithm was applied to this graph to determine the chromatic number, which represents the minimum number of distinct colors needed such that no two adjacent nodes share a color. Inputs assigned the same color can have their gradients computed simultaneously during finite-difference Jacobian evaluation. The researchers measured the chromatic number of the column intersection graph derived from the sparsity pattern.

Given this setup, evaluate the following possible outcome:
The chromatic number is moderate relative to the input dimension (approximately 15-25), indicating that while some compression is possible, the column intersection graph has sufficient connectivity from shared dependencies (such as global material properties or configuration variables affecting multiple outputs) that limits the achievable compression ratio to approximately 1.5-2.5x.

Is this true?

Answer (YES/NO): YES